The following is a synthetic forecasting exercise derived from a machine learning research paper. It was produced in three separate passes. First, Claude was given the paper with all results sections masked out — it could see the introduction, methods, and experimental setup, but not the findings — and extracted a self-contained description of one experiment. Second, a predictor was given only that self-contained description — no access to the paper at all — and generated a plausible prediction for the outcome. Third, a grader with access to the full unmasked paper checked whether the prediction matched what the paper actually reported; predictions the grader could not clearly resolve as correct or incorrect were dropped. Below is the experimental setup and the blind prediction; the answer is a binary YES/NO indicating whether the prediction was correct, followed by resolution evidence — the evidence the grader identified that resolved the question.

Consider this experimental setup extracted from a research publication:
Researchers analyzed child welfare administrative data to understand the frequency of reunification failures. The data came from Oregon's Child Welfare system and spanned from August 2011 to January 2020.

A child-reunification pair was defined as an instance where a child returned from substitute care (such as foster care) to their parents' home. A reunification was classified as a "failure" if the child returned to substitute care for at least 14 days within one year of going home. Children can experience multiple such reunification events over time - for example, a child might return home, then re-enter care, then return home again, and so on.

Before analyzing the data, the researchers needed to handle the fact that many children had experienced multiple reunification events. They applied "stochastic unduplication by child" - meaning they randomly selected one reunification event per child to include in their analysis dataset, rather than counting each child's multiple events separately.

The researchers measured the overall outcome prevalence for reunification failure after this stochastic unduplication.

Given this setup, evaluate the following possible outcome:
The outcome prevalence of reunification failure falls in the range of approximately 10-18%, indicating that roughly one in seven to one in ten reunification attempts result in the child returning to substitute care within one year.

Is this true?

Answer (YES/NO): YES